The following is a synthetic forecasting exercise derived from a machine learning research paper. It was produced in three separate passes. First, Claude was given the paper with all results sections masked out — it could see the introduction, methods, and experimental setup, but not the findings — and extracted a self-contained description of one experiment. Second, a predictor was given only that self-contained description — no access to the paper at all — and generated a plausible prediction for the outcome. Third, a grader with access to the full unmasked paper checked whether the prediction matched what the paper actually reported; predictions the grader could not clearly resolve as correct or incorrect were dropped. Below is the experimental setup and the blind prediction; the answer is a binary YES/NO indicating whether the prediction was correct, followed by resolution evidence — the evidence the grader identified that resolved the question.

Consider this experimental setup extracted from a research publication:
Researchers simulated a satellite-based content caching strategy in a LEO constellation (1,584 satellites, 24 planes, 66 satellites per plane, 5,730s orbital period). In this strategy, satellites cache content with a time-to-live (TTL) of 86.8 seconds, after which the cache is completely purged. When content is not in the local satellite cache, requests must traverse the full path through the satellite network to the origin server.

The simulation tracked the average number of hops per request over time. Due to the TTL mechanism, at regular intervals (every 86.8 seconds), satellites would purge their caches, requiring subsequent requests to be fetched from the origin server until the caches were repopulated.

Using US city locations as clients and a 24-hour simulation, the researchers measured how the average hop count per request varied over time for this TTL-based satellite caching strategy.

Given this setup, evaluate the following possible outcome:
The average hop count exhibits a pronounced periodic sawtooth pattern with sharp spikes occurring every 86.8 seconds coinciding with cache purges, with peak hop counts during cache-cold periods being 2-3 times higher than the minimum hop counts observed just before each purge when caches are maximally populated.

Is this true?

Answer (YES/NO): NO